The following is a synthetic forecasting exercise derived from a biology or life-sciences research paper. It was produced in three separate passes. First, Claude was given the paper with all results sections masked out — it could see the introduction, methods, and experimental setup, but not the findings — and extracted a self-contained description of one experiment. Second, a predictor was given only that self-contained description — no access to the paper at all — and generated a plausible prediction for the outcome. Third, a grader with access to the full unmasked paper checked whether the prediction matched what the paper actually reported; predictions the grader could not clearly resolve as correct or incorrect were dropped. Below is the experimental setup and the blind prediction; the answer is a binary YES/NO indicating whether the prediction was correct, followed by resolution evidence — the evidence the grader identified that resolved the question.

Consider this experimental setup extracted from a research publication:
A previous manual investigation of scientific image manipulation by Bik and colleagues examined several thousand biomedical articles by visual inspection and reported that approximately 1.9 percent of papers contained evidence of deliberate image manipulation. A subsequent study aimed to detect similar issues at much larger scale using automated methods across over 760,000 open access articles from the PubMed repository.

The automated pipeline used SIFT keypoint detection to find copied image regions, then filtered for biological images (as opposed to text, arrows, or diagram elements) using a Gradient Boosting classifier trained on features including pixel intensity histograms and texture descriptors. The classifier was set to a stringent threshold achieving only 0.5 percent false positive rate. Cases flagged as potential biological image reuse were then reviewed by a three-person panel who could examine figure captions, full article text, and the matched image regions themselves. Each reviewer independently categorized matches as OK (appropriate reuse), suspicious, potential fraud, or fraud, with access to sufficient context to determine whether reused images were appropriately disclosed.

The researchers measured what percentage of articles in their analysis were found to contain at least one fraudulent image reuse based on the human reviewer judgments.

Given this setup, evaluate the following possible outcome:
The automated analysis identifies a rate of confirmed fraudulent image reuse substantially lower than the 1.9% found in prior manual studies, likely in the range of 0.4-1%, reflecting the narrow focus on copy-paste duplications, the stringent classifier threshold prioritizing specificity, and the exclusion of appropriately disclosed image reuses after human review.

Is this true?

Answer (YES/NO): YES